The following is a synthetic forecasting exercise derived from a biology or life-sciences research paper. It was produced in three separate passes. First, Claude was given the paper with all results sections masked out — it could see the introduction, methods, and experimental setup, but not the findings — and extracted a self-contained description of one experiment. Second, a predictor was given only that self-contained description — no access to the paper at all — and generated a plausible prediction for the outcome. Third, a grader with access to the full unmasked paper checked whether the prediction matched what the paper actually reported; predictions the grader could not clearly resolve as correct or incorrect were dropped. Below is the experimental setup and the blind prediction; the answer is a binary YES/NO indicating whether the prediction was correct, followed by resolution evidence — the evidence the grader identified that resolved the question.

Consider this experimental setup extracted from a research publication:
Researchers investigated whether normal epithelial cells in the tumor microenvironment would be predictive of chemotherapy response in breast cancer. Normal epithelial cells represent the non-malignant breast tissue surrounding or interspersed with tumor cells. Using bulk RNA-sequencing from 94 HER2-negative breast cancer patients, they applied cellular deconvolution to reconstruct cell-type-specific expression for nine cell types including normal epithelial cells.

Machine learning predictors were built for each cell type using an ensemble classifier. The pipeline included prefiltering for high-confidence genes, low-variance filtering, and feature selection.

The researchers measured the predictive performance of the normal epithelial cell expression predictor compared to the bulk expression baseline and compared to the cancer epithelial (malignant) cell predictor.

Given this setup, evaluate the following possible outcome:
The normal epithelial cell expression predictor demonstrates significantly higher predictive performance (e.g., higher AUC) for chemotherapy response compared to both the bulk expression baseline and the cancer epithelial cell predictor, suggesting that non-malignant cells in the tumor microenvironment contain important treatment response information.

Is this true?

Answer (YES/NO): YES